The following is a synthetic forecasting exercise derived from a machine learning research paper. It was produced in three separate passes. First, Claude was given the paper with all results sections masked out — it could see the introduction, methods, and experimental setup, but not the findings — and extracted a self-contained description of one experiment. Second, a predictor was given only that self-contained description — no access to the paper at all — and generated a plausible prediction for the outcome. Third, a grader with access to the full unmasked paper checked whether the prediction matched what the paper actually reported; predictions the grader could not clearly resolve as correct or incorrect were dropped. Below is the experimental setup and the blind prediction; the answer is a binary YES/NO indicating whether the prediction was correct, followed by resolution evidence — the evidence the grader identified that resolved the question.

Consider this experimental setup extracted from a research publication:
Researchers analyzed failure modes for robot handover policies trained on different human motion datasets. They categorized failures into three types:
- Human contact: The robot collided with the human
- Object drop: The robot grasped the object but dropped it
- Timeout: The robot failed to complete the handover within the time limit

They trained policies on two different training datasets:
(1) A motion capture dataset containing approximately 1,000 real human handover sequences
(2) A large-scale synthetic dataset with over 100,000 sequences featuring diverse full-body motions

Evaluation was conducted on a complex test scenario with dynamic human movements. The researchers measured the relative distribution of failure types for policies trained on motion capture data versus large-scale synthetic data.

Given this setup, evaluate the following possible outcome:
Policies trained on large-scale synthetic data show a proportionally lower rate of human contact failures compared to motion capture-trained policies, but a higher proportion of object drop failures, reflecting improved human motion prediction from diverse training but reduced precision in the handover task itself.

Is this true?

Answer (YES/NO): NO